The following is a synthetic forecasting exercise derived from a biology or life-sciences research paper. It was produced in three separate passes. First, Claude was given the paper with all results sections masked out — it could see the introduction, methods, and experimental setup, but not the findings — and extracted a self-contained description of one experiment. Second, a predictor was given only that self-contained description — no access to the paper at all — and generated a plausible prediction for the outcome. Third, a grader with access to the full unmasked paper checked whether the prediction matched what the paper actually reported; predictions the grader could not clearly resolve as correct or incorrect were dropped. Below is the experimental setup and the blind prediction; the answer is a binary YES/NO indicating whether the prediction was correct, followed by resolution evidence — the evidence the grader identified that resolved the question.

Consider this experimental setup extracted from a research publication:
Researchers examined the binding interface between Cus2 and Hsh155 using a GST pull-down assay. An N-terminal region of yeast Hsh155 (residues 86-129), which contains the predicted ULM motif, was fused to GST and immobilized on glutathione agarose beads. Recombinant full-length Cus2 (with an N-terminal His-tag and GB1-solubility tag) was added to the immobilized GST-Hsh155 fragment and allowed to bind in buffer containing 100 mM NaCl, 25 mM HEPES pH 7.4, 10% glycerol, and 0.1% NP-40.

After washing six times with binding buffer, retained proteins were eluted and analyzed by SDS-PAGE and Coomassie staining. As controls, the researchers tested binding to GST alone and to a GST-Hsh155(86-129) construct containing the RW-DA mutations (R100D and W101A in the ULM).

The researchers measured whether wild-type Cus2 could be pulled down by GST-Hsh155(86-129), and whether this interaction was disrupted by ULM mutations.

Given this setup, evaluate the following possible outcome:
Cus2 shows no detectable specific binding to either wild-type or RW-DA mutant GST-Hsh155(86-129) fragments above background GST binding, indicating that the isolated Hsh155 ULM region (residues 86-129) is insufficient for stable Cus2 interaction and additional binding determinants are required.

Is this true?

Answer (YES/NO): NO